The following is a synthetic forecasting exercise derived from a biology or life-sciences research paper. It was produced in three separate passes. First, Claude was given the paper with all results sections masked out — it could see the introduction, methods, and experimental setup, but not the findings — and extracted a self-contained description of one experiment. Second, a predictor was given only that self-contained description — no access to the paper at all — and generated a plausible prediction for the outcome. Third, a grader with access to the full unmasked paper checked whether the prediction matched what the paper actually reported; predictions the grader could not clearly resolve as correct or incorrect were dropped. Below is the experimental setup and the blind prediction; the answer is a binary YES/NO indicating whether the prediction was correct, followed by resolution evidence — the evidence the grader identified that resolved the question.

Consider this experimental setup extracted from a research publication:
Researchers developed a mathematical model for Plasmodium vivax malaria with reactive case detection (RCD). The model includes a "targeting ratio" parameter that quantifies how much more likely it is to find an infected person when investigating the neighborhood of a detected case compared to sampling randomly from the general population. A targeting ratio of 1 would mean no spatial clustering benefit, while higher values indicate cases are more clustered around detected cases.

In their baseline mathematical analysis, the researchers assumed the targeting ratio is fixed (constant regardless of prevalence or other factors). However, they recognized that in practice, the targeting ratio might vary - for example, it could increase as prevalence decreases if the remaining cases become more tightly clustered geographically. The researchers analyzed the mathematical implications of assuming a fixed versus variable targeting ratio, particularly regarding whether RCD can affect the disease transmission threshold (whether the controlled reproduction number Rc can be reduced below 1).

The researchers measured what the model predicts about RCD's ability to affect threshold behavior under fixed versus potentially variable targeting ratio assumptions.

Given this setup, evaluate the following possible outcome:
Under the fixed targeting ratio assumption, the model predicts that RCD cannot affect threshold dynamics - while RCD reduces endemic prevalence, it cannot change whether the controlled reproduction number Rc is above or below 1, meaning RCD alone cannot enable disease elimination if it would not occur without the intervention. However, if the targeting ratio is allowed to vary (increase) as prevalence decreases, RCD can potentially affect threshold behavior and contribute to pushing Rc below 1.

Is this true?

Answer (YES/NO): YES